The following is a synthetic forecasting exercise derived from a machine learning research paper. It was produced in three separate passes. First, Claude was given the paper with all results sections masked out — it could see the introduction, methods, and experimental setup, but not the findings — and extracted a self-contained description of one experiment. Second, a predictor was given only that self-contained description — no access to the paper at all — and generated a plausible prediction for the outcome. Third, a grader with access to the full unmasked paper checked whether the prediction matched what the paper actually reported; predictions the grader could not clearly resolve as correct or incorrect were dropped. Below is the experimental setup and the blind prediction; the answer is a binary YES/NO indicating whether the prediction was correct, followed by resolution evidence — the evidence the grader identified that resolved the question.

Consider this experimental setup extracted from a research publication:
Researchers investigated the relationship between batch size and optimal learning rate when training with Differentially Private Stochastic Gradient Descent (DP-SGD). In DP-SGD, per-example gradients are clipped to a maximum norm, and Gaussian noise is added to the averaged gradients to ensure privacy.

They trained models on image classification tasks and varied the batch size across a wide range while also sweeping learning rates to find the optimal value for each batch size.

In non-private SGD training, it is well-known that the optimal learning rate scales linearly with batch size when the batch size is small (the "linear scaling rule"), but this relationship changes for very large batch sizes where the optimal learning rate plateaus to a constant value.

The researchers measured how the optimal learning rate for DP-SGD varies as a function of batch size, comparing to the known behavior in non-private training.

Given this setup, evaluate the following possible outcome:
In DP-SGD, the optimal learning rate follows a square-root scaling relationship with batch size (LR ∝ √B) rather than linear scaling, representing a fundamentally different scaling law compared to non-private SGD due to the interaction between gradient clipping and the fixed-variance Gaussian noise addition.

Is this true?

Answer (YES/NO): NO